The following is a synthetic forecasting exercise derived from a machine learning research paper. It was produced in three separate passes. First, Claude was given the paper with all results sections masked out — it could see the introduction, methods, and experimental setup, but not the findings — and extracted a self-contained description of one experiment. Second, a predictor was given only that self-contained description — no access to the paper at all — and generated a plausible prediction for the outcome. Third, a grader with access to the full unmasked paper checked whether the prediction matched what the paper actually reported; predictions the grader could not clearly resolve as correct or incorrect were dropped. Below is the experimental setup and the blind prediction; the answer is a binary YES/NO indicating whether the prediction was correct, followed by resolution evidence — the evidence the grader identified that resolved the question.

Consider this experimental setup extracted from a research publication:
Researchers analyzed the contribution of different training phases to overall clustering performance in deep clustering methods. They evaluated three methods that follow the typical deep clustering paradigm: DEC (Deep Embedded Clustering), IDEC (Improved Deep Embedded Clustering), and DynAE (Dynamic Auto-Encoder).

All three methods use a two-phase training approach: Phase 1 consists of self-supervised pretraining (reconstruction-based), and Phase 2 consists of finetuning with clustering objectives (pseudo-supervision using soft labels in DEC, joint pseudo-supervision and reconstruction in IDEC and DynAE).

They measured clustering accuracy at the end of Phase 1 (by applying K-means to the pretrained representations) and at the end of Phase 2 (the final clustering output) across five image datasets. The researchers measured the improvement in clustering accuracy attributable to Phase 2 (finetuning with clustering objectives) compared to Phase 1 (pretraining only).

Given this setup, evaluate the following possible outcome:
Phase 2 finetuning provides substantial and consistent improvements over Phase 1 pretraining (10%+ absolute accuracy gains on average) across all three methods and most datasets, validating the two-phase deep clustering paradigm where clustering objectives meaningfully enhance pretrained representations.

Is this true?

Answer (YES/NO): NO